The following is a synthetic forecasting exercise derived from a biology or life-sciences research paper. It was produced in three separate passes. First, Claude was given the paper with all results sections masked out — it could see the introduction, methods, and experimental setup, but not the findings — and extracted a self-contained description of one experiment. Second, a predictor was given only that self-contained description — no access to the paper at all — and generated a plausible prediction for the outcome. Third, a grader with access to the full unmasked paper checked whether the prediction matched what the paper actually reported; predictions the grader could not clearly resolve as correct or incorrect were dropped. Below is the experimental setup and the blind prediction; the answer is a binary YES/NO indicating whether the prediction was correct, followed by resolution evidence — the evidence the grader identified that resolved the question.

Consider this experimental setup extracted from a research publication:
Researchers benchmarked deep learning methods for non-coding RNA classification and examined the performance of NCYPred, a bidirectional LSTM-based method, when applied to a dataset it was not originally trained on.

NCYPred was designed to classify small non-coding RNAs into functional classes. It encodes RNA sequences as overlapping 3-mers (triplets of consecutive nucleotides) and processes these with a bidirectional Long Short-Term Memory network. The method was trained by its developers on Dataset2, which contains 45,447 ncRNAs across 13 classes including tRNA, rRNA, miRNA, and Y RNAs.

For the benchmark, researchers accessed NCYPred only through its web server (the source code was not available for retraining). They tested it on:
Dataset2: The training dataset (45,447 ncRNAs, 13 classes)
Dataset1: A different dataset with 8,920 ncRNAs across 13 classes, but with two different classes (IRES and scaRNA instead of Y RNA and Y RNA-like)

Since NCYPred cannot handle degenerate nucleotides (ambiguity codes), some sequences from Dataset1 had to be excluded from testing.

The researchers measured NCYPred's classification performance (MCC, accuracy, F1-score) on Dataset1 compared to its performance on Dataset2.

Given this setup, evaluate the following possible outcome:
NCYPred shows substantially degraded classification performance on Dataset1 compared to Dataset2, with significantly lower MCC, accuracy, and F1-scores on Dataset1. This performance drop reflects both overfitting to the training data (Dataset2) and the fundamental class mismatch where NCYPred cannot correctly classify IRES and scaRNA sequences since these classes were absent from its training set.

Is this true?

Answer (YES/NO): NO